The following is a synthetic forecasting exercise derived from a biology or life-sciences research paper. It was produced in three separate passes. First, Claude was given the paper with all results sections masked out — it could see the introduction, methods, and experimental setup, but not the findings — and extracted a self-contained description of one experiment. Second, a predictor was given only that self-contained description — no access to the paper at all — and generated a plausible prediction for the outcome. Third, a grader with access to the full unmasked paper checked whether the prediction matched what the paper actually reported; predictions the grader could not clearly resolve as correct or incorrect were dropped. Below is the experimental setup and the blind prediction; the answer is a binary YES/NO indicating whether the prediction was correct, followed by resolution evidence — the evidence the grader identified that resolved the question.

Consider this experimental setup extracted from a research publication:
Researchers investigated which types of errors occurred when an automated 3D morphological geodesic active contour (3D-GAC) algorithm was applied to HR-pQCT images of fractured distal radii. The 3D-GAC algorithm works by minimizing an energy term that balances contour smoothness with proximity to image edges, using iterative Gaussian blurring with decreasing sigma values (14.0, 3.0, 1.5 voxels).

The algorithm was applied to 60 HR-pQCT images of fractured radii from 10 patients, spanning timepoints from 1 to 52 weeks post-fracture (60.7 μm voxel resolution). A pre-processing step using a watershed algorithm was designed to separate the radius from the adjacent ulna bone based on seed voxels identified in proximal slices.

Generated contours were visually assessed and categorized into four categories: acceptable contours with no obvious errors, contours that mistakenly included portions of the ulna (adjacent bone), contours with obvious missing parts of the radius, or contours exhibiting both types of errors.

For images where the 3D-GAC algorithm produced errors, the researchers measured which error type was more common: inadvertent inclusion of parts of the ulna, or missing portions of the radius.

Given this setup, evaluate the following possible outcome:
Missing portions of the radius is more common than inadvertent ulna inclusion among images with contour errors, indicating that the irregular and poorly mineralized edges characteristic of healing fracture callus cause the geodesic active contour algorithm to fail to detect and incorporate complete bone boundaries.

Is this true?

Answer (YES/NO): YES